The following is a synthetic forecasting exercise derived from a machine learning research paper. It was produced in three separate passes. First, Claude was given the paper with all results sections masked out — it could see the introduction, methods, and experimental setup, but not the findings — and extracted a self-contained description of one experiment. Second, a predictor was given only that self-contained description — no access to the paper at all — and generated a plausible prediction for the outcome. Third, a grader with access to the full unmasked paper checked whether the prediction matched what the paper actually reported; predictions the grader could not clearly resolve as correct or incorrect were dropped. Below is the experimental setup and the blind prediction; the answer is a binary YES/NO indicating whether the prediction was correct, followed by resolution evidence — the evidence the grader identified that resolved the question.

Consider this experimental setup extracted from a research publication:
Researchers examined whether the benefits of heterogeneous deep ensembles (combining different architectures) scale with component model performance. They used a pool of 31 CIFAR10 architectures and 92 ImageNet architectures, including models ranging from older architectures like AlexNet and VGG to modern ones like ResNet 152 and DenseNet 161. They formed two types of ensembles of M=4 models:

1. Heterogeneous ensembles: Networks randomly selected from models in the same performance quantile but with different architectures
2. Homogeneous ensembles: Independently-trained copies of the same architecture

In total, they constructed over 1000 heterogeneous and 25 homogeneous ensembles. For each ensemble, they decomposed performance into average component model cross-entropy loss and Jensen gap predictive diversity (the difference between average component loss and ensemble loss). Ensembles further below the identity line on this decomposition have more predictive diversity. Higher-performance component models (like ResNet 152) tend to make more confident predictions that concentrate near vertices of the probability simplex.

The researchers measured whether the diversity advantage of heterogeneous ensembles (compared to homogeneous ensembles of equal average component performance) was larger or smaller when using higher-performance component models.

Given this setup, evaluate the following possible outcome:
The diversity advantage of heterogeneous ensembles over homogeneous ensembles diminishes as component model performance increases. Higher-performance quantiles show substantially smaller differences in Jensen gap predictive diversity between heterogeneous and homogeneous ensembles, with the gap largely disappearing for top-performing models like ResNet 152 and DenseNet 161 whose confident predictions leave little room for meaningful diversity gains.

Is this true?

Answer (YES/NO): YES